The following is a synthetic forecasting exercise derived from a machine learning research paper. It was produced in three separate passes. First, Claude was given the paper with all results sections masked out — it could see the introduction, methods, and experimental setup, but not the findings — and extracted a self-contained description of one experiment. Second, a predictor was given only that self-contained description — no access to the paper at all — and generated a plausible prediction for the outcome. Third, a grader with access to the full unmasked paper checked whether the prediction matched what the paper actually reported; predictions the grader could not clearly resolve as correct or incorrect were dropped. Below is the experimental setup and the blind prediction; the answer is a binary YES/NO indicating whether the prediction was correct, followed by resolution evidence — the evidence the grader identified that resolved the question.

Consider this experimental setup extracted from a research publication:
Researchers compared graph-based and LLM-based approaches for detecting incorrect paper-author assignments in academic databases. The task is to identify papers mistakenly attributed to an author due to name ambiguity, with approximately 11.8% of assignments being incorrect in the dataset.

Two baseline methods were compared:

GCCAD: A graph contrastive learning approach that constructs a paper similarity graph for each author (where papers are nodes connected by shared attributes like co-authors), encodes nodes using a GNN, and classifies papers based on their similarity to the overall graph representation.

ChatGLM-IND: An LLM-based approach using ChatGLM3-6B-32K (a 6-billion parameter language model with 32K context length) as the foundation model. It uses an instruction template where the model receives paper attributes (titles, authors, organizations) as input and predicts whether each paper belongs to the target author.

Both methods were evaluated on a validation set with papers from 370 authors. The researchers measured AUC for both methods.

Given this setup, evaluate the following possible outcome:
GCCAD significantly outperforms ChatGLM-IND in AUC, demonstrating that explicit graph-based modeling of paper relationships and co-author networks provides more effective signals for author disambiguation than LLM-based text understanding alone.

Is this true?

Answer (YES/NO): NO